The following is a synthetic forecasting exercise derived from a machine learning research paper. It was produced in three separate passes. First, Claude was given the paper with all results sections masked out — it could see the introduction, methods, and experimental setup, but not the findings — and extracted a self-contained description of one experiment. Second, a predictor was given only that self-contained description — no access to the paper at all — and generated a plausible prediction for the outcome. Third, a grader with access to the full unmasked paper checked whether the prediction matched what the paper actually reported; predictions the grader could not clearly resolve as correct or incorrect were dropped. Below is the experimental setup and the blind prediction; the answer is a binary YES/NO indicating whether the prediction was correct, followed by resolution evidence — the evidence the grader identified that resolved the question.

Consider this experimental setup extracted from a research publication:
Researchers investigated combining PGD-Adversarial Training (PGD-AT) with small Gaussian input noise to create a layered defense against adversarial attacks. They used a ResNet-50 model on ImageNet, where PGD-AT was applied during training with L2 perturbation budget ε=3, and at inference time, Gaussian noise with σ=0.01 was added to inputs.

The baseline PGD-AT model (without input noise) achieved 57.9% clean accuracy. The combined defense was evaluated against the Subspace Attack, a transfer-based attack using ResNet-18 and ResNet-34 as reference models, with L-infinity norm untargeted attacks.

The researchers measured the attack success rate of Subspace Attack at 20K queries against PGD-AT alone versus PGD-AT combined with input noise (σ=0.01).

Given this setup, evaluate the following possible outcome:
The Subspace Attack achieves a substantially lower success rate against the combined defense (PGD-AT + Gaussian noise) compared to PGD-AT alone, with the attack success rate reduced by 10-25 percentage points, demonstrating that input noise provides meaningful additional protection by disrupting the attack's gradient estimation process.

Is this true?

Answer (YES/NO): NO